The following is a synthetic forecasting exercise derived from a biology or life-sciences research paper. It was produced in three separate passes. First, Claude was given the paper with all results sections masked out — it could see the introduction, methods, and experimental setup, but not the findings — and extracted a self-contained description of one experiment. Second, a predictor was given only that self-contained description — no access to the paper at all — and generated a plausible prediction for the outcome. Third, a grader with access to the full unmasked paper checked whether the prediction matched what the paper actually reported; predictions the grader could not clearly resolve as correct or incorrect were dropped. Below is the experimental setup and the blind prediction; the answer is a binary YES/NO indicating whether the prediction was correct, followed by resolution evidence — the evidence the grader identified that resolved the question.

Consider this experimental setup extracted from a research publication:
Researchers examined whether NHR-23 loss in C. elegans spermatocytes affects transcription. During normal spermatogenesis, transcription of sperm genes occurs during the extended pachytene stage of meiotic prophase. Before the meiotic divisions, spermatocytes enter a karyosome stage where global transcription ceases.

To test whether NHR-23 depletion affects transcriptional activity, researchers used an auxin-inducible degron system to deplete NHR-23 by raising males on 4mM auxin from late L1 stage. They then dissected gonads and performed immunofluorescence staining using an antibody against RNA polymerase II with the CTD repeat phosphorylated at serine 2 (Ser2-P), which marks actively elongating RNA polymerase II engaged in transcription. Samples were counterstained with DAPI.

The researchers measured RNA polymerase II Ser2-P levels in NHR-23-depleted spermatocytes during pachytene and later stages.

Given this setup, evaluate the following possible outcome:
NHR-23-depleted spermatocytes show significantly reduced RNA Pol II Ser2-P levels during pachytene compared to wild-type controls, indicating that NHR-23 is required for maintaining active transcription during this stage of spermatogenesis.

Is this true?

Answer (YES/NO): NO